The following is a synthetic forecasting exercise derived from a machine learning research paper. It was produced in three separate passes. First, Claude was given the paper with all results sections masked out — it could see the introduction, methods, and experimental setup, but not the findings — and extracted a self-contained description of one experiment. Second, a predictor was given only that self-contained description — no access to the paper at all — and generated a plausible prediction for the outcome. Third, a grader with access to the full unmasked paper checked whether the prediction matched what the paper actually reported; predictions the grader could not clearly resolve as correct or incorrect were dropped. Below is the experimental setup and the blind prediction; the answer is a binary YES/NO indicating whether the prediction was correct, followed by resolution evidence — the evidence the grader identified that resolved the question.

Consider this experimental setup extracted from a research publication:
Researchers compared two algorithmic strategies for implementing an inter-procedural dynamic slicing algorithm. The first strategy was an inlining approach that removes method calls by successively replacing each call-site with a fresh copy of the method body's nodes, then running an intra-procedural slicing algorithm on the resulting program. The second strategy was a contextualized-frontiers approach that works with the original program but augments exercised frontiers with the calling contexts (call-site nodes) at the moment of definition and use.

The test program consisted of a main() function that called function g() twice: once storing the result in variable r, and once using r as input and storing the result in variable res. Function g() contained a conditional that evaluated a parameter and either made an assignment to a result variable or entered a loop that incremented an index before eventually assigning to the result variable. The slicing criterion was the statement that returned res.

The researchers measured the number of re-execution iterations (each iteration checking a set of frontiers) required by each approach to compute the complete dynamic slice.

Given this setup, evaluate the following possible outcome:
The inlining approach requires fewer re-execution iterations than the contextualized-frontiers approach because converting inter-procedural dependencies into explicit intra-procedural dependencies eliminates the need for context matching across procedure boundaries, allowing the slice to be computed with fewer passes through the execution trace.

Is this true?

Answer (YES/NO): NO